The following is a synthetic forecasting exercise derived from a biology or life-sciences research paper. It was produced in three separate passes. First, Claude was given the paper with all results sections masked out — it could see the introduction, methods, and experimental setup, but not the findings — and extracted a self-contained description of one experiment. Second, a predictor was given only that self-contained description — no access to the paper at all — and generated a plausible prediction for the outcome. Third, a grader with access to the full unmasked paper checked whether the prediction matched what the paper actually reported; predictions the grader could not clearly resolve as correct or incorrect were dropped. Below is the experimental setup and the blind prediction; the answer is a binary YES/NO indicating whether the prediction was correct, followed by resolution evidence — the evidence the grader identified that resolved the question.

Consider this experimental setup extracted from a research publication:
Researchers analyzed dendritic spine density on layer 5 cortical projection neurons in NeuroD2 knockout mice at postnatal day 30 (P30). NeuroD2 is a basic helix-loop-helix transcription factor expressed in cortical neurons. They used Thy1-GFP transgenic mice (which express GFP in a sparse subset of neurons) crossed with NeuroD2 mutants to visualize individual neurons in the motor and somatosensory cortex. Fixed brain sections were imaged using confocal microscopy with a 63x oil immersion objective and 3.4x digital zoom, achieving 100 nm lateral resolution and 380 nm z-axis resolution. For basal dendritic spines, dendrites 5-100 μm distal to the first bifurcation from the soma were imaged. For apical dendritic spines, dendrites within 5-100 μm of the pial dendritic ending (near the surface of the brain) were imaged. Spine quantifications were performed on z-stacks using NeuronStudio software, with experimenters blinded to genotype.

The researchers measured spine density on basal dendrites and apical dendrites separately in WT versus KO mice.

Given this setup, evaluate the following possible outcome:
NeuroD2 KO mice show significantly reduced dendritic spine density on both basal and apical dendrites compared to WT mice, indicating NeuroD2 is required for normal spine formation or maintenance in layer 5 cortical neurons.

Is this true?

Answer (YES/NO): NO